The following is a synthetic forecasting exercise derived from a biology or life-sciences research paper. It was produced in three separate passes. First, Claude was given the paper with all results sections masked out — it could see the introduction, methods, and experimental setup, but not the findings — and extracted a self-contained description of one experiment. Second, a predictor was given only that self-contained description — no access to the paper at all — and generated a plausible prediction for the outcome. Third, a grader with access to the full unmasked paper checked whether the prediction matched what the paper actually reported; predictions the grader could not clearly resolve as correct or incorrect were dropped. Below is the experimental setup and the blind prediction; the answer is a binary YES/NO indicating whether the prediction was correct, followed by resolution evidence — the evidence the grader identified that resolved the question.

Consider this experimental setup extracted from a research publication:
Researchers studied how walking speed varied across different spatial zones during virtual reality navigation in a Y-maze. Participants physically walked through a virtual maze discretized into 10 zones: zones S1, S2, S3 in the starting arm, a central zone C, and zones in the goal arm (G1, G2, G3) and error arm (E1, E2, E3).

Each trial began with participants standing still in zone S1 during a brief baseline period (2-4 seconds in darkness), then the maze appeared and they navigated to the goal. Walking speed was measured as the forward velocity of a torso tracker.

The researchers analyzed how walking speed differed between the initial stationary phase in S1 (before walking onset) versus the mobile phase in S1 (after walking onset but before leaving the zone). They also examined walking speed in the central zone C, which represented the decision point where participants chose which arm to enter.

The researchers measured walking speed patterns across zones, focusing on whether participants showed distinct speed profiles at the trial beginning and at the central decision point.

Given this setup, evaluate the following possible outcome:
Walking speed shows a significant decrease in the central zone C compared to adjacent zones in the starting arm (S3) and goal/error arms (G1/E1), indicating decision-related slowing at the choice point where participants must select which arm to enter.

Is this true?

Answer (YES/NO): NO